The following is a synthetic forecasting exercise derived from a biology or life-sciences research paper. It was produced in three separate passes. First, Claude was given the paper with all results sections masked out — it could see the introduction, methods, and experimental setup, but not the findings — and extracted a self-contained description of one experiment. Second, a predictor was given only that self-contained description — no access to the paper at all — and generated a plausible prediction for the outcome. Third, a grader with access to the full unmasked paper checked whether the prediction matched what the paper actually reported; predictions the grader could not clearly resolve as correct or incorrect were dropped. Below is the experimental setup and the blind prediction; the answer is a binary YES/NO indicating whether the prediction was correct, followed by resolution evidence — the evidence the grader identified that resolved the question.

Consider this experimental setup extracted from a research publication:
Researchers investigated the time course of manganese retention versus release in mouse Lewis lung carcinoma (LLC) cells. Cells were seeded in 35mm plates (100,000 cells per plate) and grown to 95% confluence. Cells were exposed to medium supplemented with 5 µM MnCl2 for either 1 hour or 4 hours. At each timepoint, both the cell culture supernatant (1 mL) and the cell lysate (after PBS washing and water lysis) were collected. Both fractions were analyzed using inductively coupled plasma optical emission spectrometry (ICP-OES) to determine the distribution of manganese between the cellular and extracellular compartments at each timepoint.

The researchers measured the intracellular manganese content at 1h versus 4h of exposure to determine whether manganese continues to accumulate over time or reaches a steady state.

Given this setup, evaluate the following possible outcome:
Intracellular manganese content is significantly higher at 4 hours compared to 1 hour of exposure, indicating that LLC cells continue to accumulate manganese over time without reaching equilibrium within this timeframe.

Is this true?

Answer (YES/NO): NO